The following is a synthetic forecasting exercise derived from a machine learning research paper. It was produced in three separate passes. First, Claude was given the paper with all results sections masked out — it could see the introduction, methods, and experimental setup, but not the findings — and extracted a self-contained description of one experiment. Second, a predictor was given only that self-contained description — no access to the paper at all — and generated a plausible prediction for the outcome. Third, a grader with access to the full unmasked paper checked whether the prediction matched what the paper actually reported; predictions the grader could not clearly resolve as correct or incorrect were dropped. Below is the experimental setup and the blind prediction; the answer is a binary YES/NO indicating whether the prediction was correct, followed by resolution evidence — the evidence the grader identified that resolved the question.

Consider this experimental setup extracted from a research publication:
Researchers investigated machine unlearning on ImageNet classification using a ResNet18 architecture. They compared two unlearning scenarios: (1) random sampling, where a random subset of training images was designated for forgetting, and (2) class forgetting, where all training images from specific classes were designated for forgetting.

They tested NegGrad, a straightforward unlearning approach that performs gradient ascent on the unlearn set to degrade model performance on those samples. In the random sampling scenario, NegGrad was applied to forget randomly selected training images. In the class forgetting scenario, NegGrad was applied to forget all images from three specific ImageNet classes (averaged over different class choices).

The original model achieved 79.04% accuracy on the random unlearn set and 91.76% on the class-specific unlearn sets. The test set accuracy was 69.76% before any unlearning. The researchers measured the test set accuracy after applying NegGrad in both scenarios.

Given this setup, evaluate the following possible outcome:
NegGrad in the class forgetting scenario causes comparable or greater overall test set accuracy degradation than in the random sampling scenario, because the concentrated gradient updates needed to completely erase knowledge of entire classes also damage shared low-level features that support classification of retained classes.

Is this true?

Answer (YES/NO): NO